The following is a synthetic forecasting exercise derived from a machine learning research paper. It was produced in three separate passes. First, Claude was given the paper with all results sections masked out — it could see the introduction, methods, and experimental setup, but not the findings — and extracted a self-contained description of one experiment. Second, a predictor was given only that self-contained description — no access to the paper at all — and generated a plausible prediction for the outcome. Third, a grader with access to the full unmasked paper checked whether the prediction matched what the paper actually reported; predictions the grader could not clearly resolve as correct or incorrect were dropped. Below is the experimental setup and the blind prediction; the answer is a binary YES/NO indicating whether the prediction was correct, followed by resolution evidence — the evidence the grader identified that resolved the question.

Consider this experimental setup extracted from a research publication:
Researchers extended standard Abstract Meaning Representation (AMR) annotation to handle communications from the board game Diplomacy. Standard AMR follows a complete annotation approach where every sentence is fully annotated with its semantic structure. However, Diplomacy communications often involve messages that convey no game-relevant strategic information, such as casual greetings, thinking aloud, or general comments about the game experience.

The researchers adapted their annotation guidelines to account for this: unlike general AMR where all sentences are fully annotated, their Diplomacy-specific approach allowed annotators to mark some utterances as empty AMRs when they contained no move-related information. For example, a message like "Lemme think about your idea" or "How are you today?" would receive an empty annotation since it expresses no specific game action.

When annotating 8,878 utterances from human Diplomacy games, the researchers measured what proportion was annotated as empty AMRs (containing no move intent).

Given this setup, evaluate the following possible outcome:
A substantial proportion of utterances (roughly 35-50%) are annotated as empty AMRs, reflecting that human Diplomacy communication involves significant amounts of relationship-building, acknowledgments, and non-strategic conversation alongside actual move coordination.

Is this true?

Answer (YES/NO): YES